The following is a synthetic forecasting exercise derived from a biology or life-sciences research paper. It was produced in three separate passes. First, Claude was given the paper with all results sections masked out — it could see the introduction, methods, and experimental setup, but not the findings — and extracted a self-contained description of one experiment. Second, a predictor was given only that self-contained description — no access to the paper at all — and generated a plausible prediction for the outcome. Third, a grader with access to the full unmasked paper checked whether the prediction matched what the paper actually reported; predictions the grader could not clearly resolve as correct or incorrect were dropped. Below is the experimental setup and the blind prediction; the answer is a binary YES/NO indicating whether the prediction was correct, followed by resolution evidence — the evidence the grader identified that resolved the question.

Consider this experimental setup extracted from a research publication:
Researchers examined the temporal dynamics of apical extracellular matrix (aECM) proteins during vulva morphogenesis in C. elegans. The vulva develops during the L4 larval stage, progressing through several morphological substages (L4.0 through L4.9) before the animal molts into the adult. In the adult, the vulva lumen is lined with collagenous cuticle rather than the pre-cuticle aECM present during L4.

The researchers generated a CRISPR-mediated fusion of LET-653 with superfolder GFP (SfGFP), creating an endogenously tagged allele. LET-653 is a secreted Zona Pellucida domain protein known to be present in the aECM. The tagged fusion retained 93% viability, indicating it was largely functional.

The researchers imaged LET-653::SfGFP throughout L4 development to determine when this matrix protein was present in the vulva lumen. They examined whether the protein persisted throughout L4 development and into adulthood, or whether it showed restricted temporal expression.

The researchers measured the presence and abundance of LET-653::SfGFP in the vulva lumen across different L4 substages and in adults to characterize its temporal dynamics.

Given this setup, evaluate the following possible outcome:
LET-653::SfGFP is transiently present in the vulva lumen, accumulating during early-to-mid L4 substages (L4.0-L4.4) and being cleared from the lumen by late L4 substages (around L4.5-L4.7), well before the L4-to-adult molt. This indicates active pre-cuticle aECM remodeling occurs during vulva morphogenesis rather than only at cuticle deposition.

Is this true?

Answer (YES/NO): NO